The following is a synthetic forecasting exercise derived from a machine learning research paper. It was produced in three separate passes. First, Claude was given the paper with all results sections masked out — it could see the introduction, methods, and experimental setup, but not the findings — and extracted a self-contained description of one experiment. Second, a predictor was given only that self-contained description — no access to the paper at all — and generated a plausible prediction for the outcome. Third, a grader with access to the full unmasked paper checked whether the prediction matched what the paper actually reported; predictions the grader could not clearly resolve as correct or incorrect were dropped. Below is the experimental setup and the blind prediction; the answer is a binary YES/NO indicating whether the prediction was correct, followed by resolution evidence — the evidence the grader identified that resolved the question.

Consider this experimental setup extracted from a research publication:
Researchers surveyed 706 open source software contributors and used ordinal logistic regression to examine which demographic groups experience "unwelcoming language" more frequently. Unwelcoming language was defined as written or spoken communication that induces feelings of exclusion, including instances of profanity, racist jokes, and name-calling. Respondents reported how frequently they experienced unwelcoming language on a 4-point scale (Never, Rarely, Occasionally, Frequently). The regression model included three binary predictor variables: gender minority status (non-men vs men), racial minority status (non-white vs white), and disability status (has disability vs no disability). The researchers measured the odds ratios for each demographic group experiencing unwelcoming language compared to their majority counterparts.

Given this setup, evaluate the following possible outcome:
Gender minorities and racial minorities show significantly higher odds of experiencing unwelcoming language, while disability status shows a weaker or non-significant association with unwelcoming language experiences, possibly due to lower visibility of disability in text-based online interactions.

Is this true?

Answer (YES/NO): NO